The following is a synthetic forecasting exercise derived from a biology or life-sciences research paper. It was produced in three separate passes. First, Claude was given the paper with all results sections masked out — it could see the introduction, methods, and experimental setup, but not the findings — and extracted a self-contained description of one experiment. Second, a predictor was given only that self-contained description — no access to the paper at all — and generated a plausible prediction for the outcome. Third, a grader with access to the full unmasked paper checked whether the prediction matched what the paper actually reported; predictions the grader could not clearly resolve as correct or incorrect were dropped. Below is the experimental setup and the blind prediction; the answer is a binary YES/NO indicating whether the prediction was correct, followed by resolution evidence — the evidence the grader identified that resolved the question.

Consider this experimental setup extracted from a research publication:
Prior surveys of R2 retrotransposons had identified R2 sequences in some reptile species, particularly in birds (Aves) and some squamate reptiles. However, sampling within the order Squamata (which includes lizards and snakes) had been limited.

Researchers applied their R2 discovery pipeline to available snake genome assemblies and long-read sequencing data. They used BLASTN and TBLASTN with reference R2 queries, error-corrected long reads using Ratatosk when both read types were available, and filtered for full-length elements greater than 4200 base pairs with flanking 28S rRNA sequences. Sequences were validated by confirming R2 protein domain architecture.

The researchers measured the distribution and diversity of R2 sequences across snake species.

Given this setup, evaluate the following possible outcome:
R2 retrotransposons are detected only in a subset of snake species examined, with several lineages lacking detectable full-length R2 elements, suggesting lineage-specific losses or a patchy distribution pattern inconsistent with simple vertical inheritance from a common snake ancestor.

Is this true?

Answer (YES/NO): NO